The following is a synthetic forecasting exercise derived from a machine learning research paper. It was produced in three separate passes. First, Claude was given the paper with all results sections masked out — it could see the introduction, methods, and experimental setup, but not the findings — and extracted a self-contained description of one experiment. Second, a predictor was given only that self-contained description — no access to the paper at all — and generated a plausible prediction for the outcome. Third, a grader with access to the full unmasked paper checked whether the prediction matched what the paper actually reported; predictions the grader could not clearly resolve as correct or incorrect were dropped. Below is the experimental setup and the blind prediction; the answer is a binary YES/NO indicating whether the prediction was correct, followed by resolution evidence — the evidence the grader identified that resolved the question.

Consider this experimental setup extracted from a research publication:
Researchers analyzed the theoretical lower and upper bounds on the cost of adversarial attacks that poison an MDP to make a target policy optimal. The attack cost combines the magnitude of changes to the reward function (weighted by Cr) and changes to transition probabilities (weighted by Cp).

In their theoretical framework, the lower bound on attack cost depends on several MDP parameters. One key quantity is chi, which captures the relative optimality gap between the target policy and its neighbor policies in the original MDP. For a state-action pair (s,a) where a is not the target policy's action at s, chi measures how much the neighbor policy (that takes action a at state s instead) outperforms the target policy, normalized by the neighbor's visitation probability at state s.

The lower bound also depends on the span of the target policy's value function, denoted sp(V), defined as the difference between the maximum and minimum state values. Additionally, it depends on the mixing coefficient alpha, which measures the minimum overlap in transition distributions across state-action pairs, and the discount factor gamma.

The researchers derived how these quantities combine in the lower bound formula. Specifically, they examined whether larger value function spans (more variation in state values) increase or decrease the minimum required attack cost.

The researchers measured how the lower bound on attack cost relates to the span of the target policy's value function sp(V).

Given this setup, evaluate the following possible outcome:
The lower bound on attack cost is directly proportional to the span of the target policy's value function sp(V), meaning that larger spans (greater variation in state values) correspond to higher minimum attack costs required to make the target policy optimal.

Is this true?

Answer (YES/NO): NO